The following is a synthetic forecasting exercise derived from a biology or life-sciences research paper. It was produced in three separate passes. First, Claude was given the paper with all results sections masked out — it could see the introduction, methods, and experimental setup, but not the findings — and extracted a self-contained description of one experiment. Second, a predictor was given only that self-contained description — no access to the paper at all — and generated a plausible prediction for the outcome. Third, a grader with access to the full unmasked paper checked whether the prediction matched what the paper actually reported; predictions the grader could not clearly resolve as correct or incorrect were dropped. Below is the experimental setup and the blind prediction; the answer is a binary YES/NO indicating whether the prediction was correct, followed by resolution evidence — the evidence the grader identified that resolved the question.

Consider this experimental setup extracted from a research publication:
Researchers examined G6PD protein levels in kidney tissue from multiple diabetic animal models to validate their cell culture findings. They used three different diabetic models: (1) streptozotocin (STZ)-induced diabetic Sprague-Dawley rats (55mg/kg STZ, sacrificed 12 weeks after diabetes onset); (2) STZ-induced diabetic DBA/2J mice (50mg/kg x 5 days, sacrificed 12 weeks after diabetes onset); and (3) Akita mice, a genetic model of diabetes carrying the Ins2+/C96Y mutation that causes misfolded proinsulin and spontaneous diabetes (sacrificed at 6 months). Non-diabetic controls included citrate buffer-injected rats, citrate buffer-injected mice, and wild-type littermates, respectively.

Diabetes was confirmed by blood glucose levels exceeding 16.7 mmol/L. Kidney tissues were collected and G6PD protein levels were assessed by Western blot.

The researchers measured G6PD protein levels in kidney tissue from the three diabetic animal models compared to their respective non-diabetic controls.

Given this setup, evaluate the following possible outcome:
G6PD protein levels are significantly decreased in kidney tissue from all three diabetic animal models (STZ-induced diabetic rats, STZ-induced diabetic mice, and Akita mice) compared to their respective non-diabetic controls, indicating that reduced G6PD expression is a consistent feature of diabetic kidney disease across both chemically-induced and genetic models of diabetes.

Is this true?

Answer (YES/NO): YES